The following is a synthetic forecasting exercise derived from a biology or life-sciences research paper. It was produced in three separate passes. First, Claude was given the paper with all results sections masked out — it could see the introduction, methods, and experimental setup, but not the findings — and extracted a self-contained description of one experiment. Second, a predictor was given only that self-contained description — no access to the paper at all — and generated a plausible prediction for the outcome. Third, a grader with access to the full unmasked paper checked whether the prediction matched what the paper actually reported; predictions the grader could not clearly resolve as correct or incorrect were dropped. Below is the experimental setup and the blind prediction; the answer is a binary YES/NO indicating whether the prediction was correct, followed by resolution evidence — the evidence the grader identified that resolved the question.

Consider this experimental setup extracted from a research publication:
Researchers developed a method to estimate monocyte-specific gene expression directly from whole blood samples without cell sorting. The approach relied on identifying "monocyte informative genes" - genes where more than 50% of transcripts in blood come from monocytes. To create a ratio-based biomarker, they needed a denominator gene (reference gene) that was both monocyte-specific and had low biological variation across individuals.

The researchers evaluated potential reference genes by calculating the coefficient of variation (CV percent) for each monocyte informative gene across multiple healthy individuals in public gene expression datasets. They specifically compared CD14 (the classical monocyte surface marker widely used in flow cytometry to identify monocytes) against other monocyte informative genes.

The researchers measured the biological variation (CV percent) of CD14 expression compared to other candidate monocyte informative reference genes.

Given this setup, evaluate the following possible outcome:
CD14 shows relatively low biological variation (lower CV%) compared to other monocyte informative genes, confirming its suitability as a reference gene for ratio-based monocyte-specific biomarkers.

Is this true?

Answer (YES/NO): NO